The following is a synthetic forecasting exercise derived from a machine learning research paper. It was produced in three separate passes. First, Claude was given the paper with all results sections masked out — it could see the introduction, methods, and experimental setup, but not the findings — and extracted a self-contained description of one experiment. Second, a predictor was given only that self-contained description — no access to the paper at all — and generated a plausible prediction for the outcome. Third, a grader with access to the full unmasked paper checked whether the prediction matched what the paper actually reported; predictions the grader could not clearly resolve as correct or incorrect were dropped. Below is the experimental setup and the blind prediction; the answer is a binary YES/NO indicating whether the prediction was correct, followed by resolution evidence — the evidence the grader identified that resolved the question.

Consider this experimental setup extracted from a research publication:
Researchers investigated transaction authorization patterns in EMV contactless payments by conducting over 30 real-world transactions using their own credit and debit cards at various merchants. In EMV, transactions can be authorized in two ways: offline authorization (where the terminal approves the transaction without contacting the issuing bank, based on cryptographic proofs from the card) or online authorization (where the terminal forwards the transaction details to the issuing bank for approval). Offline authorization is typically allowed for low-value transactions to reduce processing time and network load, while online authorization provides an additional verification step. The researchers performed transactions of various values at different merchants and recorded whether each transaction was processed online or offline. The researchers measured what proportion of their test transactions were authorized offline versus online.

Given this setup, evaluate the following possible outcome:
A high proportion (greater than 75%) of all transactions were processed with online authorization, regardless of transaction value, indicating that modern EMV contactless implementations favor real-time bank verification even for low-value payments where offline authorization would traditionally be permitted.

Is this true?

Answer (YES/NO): YES